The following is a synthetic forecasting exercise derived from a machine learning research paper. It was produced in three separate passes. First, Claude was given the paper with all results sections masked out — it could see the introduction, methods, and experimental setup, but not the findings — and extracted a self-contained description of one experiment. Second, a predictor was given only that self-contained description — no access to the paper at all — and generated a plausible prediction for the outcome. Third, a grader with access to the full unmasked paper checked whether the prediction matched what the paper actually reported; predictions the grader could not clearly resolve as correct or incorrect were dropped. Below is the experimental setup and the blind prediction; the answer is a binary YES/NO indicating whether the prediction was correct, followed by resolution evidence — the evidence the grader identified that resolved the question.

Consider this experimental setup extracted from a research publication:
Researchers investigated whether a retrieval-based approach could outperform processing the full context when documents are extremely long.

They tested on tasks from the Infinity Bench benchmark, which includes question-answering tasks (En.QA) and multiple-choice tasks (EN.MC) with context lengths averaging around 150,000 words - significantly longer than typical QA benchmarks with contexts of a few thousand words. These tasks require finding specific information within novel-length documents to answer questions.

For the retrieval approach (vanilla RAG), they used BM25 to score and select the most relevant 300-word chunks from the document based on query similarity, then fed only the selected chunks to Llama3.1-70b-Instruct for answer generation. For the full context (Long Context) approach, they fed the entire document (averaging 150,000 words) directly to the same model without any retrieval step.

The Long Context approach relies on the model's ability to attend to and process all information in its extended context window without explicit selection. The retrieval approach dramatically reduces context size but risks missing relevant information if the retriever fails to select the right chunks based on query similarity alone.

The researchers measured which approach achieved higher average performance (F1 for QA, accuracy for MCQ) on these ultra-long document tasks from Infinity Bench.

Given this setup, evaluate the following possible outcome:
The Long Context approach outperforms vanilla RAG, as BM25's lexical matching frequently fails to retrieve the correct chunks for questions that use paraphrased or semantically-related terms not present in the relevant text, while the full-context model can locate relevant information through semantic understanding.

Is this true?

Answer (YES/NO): NO